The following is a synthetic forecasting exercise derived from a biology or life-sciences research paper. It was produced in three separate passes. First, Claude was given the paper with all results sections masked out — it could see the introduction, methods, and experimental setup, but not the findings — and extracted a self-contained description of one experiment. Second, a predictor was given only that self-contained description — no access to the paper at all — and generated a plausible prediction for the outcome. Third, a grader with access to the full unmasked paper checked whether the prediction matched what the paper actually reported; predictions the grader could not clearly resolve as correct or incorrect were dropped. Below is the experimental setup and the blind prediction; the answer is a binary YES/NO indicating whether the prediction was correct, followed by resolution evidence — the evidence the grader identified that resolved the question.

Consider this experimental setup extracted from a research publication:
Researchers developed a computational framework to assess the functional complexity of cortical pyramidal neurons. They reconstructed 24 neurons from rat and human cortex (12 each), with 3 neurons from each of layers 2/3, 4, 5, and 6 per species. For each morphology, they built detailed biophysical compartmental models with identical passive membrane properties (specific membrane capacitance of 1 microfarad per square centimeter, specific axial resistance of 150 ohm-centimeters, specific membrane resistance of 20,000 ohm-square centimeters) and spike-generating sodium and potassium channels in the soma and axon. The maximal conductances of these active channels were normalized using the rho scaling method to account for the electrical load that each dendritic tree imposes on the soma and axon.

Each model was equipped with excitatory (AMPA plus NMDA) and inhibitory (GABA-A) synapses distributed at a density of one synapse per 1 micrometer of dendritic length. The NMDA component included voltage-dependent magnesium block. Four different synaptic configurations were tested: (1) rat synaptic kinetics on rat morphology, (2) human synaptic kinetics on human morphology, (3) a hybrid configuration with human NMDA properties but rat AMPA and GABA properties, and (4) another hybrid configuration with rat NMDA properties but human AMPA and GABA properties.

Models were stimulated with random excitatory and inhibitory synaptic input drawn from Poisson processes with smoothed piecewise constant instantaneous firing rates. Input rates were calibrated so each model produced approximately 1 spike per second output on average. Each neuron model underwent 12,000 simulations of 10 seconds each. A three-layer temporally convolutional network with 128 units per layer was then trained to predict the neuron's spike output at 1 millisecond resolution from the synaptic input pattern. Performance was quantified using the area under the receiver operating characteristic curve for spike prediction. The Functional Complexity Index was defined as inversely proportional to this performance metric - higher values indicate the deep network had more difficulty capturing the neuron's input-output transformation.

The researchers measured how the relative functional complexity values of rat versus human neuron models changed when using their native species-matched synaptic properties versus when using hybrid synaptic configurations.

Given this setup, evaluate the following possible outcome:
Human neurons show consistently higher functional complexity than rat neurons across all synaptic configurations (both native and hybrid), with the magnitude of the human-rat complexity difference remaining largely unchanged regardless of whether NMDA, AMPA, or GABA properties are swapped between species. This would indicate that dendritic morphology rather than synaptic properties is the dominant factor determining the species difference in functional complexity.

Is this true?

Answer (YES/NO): NO